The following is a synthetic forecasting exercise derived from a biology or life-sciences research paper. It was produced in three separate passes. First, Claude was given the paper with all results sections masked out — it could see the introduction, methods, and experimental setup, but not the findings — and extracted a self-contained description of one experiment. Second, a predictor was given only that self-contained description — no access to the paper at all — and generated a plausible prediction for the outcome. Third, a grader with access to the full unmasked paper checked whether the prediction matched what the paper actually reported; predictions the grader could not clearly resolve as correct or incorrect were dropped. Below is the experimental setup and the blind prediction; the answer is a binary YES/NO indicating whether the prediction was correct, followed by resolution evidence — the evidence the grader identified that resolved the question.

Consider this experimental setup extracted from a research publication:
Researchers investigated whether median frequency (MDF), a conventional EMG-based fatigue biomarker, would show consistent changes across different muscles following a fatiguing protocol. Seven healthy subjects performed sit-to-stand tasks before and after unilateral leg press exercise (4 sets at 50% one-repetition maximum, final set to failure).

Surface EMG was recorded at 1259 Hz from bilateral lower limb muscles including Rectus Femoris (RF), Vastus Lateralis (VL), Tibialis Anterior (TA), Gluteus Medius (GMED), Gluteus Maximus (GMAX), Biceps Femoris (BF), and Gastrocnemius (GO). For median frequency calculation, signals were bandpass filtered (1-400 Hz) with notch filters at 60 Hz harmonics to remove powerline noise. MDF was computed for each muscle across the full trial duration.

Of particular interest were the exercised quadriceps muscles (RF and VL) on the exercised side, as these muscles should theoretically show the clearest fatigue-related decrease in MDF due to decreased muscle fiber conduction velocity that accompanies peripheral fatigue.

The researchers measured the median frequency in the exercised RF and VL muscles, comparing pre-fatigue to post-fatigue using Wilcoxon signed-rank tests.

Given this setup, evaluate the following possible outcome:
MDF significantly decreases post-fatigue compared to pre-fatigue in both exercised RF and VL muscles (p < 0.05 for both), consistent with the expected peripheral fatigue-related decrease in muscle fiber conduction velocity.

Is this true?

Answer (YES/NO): NO